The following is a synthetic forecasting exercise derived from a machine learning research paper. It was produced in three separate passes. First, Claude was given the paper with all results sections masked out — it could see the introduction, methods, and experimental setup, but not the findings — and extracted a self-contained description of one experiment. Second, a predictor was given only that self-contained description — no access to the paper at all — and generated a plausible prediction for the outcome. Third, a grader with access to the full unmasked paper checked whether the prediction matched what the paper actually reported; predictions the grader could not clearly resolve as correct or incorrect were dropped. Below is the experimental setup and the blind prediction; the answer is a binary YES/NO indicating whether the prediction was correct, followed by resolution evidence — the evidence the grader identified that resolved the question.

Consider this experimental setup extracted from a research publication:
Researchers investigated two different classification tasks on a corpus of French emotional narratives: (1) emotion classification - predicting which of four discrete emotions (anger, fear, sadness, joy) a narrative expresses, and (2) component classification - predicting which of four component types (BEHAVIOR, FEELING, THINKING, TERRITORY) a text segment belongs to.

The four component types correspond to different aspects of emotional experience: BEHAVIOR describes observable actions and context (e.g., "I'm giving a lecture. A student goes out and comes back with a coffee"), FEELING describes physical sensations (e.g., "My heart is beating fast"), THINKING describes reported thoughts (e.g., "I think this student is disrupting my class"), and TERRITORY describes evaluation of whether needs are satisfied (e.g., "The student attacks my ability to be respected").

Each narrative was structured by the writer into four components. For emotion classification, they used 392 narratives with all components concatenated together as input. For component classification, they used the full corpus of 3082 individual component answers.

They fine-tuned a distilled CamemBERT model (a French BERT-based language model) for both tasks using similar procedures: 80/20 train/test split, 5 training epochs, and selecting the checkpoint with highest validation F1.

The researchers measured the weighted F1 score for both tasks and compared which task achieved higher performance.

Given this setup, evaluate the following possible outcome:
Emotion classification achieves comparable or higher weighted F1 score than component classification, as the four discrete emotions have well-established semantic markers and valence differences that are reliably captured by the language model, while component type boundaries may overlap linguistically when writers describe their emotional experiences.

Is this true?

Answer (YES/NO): NO